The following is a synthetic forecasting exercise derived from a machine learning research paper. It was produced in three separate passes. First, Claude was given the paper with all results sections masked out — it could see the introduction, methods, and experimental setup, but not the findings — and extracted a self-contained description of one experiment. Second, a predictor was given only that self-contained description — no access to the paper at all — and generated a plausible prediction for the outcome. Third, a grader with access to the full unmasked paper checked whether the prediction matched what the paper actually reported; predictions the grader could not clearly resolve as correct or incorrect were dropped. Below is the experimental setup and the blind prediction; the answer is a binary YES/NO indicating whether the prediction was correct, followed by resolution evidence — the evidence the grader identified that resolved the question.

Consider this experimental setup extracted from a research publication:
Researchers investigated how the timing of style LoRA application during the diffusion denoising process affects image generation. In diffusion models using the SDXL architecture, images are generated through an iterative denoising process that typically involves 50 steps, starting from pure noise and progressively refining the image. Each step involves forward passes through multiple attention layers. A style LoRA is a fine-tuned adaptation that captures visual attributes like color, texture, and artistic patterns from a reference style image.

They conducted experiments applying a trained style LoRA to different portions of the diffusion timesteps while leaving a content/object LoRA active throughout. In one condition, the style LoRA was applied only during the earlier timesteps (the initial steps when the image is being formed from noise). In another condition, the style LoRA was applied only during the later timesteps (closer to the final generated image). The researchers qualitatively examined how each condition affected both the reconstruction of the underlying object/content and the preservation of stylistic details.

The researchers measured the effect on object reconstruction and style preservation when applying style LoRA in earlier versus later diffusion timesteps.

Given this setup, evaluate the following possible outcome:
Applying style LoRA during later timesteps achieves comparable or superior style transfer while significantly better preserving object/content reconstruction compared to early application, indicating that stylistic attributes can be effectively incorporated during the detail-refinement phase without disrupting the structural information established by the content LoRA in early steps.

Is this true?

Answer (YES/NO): YES